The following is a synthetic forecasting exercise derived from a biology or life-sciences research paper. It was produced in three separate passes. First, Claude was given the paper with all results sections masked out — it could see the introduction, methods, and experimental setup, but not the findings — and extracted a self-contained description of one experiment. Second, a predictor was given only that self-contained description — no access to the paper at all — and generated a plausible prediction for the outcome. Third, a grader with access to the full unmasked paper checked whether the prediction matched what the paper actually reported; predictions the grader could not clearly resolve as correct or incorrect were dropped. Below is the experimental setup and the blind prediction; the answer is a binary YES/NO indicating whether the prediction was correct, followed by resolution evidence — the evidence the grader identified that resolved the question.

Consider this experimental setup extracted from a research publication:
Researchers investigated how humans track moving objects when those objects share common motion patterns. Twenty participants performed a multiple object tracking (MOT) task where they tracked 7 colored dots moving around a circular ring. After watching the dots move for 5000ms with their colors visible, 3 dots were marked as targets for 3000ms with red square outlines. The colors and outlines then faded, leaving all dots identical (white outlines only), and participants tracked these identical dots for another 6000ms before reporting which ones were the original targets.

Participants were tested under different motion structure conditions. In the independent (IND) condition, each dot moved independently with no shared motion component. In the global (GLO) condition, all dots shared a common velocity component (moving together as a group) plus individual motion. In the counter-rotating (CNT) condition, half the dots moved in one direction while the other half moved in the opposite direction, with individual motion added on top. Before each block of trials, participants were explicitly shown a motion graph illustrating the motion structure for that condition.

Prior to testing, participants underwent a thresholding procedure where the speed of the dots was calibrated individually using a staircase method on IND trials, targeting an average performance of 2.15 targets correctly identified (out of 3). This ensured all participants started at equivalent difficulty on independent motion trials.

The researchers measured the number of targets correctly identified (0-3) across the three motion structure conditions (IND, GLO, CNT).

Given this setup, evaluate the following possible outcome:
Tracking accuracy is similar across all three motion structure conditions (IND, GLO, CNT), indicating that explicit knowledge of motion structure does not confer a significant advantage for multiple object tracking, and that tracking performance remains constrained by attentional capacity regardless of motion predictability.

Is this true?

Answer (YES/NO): NO